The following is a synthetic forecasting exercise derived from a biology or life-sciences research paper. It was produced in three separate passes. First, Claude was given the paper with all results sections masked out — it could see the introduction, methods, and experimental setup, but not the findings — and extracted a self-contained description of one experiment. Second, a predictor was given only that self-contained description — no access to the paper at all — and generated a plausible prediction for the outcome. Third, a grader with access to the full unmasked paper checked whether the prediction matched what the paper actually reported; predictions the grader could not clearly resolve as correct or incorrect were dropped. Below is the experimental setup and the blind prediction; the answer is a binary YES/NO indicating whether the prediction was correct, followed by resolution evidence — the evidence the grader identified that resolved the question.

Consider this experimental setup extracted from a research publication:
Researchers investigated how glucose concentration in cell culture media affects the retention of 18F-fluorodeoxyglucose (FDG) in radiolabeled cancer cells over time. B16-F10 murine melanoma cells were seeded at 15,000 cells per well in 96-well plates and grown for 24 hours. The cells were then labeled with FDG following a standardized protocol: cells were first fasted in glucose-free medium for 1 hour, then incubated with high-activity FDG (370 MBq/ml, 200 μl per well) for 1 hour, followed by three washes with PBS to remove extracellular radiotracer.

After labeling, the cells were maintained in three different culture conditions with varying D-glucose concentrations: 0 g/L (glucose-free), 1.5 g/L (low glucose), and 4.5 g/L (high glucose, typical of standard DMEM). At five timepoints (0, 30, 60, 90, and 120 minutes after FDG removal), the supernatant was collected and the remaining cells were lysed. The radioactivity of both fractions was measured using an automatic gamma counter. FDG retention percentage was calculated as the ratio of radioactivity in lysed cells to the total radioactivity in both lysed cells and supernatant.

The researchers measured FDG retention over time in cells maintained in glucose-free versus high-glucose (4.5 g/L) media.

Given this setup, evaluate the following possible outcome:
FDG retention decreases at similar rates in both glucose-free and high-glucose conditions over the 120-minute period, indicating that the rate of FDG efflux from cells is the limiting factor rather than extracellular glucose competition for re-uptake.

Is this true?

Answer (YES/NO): NO